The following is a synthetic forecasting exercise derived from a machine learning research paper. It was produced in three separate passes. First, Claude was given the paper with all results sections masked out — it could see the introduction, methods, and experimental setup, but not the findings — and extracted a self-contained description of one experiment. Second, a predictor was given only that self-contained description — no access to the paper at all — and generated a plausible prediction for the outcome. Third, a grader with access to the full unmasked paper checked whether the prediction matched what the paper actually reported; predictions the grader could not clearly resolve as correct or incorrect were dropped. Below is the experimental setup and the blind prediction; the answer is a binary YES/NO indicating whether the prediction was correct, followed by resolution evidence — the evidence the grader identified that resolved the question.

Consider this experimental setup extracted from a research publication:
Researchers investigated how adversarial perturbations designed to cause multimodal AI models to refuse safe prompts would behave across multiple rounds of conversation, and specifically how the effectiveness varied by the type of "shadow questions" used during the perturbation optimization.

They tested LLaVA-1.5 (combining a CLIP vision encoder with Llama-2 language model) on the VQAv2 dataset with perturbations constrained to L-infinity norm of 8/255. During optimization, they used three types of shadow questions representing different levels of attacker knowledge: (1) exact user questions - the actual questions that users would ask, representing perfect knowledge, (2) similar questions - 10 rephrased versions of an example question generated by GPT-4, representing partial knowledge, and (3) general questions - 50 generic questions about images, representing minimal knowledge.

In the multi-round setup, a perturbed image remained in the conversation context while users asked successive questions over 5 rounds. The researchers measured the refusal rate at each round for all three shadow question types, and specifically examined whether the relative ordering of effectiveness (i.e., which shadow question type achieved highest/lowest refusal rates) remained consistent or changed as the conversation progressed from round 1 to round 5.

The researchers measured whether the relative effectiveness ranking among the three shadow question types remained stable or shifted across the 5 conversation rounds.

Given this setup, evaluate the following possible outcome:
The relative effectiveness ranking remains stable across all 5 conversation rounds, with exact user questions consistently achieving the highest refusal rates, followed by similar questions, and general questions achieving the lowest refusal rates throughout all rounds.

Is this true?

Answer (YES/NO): NO